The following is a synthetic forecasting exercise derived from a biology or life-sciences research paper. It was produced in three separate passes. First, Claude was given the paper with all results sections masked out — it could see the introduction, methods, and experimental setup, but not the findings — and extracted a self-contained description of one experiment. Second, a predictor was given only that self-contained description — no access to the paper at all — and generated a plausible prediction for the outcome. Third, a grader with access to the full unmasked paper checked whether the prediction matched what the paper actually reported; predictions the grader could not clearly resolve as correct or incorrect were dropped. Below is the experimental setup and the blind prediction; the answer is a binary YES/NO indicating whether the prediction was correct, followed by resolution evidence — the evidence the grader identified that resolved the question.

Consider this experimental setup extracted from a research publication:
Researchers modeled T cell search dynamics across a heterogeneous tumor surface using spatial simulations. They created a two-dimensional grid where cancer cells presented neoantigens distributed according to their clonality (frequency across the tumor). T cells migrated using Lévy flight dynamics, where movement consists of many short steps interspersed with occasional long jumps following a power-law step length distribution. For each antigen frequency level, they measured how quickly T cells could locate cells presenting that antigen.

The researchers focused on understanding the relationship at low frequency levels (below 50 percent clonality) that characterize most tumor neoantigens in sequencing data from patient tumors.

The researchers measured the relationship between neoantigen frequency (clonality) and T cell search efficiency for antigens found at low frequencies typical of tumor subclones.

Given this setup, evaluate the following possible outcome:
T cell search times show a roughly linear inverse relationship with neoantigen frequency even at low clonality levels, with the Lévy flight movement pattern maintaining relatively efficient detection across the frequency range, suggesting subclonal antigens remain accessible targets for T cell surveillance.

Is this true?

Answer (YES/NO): YES